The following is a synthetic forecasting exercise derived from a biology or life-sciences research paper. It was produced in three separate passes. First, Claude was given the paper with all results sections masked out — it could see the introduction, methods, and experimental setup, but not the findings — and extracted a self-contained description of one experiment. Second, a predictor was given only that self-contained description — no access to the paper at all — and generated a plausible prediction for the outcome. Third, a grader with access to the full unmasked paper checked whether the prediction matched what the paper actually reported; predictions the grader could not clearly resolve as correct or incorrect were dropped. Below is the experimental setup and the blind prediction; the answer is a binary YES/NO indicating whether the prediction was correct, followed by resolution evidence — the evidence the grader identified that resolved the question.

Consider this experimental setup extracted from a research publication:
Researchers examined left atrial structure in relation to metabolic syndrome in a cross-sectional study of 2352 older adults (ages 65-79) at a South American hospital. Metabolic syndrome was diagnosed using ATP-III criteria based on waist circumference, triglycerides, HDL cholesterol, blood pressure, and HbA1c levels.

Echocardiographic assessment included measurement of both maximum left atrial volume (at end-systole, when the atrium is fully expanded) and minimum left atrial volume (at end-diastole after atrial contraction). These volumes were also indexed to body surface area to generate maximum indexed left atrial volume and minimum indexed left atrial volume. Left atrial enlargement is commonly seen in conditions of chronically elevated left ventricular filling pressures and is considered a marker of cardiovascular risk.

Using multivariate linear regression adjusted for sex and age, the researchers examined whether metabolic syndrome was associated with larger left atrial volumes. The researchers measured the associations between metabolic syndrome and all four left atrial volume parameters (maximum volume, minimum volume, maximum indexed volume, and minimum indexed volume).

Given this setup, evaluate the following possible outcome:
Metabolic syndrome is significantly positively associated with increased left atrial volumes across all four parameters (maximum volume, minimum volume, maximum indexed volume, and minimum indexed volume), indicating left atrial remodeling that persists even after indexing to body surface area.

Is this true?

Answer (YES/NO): NO